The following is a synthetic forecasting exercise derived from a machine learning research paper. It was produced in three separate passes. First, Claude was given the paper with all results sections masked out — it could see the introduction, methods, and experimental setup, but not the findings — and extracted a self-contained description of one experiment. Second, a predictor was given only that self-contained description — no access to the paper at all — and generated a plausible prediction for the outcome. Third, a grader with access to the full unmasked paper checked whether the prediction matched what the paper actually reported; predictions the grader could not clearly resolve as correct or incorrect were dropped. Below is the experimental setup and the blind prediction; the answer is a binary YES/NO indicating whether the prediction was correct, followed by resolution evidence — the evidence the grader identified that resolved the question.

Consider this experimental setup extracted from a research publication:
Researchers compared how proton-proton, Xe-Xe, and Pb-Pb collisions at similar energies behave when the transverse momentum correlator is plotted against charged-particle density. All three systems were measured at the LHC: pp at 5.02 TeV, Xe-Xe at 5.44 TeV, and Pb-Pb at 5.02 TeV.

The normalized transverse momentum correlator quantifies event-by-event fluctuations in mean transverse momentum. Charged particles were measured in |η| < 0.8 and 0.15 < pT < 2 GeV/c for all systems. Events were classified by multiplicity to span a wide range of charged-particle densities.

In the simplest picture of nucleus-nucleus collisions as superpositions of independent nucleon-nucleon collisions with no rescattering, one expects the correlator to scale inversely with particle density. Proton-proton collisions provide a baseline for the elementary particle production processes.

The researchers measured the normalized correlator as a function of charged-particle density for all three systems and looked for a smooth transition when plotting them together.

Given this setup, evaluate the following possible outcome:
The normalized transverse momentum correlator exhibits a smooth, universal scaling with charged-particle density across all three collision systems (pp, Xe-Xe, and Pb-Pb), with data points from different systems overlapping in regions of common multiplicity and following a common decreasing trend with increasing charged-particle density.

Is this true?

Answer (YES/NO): NO